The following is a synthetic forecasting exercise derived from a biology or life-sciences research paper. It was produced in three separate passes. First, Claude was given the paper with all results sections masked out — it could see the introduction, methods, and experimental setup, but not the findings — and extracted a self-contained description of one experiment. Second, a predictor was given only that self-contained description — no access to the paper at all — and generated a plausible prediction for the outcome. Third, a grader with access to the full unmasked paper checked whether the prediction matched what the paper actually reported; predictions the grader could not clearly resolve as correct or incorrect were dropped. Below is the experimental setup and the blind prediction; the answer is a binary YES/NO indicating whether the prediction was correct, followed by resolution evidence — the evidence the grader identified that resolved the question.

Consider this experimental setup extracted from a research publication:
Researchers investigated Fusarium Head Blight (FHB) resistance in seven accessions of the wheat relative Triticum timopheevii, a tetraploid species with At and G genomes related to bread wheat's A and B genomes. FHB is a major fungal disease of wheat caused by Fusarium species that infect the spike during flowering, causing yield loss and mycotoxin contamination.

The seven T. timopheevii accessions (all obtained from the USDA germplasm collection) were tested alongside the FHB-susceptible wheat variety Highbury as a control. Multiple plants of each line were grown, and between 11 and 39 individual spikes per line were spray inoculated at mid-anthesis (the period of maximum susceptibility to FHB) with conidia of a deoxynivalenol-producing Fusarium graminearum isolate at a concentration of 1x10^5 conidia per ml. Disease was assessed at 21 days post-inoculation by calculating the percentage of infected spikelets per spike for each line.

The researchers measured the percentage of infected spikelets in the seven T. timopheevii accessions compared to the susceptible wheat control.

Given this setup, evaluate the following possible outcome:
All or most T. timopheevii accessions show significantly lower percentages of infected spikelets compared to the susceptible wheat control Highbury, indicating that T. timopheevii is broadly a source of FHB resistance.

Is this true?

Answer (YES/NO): YES